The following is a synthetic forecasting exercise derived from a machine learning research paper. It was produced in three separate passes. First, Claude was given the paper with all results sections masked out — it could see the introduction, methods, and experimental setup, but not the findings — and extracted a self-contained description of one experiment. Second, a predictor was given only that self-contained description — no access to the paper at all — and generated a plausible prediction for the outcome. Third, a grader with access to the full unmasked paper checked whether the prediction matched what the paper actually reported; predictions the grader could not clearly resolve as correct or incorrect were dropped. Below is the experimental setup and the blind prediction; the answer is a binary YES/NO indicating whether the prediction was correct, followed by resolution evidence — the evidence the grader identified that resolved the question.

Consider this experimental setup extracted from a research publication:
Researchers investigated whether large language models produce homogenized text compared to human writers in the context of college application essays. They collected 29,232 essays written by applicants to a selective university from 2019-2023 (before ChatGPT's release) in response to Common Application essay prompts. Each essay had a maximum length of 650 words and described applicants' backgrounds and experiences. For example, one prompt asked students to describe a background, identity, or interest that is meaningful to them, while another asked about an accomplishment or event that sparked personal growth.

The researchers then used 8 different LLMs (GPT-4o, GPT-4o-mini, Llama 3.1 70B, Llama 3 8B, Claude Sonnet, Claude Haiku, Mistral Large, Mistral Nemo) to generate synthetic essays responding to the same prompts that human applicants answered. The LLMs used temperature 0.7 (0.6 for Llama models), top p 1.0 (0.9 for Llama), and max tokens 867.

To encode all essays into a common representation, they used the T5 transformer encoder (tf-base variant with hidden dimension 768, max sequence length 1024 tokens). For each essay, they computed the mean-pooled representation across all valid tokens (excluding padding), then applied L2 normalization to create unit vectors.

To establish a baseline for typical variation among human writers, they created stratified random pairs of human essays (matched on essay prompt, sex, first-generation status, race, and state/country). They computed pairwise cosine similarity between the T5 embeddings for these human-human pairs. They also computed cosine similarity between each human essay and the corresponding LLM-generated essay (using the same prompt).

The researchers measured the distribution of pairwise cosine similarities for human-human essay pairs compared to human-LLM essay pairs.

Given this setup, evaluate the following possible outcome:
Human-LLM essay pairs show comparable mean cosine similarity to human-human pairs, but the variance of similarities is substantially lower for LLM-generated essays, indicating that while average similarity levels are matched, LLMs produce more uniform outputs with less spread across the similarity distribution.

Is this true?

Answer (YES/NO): NO